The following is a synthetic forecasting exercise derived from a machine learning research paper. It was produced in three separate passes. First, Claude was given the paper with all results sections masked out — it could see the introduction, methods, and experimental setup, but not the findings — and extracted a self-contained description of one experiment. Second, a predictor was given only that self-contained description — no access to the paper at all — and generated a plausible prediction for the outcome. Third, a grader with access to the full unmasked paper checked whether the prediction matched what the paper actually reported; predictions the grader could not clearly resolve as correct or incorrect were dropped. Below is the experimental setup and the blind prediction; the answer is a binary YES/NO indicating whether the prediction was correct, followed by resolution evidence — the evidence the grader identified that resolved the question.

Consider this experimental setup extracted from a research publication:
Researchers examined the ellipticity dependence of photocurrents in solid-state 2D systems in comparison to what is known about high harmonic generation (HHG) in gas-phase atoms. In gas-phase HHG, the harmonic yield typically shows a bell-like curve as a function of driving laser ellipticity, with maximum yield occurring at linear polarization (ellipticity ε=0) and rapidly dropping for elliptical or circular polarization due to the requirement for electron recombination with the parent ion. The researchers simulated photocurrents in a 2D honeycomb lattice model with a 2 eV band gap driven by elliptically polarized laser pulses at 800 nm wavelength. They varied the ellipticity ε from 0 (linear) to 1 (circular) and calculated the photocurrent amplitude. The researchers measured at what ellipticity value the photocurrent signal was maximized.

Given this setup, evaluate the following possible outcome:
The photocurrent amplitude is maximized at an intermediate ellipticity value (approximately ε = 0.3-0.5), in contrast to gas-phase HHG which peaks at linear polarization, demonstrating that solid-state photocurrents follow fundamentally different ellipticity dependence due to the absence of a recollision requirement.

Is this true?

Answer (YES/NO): YES